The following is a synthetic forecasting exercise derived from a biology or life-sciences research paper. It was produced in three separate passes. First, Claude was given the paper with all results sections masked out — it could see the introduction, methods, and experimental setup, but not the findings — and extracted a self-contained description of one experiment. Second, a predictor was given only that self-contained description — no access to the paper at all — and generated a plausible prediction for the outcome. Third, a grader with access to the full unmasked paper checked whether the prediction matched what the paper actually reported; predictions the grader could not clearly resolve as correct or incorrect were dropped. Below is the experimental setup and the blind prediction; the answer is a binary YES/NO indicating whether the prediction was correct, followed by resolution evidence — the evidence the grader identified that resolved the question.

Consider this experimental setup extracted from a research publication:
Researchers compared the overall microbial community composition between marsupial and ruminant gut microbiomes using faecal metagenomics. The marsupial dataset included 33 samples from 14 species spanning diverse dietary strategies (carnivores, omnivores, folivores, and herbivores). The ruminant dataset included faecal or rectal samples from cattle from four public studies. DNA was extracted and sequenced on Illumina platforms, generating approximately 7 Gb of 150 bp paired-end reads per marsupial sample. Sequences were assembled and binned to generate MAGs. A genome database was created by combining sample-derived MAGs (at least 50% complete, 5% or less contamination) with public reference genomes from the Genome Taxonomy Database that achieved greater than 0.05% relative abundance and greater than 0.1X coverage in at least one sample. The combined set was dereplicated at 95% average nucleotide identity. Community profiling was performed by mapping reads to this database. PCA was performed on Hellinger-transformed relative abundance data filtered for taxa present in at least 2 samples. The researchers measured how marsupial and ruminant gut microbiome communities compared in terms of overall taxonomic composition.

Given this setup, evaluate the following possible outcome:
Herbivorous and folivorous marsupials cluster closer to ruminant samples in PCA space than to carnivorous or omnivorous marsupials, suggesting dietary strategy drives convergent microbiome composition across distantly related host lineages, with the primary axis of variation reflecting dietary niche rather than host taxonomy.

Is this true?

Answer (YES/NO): NO